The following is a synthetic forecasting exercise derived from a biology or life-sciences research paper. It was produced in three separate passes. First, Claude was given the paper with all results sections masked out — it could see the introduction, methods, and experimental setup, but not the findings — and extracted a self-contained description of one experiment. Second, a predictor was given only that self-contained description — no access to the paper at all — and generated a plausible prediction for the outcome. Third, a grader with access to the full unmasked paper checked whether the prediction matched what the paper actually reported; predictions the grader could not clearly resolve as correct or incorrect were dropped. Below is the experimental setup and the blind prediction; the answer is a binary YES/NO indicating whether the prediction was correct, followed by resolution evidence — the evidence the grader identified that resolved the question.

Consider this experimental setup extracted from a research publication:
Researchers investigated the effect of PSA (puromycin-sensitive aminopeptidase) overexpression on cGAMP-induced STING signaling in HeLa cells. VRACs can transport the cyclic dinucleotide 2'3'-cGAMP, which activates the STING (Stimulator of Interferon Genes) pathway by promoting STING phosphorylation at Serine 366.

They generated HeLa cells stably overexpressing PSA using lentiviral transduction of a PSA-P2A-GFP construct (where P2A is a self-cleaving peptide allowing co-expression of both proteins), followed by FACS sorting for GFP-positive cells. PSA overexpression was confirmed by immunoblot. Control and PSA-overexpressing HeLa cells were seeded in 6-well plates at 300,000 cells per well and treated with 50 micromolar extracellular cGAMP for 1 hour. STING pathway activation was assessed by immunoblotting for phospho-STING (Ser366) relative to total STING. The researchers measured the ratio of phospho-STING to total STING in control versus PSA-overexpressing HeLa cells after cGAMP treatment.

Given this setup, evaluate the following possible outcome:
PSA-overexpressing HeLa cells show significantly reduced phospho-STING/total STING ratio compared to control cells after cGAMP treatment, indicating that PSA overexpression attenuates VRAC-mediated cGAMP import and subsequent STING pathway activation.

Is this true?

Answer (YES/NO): YES